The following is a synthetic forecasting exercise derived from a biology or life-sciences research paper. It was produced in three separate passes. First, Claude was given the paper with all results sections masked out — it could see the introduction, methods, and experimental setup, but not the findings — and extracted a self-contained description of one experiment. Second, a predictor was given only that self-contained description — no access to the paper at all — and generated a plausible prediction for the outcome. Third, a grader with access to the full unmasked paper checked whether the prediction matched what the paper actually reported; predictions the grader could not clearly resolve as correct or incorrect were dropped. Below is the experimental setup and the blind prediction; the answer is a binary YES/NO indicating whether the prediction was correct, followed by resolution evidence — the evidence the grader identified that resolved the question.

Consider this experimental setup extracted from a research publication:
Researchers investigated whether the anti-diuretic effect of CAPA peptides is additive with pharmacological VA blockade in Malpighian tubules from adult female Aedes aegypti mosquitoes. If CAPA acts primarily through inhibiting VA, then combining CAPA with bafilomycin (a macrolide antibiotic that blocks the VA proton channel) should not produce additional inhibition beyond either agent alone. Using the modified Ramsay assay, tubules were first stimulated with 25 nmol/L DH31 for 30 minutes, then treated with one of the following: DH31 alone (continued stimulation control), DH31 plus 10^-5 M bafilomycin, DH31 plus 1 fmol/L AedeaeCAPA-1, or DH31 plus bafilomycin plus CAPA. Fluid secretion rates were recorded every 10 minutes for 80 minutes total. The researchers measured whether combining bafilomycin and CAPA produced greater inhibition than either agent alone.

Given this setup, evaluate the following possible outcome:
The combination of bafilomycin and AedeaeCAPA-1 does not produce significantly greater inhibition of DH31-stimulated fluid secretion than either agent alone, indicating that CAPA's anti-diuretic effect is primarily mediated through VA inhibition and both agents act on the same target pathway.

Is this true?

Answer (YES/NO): YES